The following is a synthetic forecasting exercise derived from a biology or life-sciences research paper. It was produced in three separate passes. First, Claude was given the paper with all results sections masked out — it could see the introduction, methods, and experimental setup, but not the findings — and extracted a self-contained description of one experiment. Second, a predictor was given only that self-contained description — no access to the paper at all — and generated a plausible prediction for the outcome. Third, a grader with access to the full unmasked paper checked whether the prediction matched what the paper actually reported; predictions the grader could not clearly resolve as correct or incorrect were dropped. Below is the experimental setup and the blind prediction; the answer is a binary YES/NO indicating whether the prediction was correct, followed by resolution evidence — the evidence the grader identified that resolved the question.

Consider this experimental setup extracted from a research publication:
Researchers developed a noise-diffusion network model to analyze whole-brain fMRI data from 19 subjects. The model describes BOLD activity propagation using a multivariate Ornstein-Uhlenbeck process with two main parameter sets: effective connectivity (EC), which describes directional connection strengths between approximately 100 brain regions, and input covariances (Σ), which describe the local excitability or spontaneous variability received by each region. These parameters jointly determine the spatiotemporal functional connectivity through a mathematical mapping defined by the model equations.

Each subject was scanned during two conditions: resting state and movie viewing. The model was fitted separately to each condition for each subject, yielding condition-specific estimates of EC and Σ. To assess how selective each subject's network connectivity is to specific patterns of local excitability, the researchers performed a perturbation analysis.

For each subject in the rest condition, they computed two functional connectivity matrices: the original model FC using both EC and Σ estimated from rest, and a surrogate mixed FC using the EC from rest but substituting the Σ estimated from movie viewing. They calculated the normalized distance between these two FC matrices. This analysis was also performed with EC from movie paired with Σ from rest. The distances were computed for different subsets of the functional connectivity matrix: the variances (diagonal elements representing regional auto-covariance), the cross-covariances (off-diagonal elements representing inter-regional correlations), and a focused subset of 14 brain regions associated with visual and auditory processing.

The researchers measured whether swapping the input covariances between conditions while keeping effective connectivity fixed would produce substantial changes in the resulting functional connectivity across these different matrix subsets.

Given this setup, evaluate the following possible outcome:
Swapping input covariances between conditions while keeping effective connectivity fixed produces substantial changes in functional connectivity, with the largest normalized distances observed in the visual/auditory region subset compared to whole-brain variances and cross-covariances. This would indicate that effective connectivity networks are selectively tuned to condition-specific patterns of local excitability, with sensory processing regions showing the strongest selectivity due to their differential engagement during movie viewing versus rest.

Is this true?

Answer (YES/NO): NO